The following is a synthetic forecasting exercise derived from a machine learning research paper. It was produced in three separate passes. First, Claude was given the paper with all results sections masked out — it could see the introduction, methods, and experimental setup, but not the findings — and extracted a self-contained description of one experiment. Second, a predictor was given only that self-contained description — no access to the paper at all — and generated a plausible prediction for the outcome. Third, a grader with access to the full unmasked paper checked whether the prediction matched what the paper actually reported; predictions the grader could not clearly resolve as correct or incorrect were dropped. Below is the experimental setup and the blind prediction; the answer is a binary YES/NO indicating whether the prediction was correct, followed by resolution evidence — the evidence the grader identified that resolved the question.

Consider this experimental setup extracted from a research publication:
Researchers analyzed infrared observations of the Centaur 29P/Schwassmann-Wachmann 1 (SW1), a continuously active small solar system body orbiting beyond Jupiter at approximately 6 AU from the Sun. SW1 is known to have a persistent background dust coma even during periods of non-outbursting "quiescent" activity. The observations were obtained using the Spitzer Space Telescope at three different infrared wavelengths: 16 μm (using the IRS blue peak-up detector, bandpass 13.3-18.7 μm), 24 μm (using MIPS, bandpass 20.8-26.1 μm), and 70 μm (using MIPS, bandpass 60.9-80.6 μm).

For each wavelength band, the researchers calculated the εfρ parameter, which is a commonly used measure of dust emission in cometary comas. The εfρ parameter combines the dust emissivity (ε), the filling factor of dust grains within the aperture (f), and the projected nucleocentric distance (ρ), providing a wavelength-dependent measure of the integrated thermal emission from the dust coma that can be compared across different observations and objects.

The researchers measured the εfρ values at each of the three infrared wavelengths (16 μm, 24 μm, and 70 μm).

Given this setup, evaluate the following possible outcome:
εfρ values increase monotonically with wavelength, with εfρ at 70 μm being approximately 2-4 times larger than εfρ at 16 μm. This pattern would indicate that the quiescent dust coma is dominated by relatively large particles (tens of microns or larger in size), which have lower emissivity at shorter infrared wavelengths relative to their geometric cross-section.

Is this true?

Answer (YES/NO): NO